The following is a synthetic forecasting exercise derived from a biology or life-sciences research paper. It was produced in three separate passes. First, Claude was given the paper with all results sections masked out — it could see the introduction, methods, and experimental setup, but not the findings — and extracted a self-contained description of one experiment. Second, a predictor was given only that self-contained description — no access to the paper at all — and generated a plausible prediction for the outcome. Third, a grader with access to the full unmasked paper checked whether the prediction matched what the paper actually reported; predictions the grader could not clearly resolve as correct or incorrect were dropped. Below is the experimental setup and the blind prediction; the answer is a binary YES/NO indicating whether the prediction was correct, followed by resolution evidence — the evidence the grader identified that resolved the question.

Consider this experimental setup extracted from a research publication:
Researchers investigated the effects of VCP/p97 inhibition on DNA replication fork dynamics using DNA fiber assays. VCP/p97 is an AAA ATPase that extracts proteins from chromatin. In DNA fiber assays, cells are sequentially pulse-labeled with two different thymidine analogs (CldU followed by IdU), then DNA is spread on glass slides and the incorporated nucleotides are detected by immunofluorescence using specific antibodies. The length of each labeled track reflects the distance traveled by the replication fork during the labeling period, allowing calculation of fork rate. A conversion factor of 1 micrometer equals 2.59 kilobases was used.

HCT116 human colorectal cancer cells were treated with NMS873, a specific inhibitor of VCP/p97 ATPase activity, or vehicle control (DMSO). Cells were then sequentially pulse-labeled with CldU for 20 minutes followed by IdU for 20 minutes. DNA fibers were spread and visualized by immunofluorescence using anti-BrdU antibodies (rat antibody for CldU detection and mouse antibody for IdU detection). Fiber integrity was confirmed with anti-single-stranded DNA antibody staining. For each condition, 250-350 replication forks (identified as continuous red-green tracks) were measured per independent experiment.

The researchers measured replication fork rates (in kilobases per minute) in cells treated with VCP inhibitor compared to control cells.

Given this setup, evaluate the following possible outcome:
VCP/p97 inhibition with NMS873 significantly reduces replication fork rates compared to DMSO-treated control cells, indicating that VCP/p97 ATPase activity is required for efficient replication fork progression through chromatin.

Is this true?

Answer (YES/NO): NO